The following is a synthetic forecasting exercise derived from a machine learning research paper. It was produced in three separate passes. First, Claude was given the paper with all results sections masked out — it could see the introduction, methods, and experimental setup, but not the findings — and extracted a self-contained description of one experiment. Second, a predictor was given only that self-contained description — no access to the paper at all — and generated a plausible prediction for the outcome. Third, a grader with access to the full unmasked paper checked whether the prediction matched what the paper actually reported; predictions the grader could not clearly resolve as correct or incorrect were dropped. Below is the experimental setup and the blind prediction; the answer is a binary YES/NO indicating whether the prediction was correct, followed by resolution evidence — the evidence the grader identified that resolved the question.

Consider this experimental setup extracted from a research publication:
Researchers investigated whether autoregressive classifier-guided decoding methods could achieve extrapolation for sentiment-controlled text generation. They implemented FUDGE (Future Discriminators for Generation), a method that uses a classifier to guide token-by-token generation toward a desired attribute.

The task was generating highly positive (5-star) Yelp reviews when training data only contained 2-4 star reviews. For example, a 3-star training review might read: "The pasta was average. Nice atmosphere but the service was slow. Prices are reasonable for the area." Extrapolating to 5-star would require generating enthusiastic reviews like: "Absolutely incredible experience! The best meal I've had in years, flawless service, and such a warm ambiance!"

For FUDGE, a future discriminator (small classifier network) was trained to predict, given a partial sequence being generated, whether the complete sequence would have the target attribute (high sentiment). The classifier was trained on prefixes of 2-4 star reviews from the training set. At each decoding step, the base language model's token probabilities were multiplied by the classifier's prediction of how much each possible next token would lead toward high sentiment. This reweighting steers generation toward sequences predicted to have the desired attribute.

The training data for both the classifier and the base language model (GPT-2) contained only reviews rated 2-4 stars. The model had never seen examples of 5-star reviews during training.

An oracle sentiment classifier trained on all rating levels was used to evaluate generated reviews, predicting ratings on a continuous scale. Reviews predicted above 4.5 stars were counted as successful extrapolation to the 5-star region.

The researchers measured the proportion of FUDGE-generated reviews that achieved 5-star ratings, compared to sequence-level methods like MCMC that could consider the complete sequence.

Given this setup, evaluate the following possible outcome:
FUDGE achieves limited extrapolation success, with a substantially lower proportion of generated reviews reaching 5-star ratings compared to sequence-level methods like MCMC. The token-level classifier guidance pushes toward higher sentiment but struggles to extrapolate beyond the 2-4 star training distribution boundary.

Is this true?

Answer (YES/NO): YES